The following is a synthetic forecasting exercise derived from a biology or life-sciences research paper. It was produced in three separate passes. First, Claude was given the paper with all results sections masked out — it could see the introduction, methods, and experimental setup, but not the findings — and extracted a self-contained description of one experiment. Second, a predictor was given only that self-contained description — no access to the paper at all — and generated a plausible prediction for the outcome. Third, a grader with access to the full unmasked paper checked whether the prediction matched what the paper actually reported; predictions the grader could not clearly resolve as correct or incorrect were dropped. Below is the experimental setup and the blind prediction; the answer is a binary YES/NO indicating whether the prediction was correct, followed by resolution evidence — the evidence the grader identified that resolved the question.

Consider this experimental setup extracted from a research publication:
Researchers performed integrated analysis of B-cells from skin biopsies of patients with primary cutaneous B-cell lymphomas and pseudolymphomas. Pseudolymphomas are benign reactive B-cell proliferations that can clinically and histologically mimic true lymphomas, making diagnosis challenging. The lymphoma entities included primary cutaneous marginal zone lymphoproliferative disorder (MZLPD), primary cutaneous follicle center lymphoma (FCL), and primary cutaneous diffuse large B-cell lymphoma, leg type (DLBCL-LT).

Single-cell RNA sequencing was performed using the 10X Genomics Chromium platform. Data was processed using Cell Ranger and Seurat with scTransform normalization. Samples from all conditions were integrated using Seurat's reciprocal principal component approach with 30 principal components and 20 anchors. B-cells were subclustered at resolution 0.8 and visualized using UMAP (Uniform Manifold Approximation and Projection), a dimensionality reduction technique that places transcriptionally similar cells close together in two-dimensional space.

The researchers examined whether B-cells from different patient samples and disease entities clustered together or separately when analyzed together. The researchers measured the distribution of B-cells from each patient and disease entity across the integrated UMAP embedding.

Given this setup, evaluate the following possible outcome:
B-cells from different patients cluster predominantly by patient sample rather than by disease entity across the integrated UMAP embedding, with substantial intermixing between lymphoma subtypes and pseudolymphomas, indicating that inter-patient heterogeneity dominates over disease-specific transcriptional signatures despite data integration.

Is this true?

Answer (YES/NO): NO